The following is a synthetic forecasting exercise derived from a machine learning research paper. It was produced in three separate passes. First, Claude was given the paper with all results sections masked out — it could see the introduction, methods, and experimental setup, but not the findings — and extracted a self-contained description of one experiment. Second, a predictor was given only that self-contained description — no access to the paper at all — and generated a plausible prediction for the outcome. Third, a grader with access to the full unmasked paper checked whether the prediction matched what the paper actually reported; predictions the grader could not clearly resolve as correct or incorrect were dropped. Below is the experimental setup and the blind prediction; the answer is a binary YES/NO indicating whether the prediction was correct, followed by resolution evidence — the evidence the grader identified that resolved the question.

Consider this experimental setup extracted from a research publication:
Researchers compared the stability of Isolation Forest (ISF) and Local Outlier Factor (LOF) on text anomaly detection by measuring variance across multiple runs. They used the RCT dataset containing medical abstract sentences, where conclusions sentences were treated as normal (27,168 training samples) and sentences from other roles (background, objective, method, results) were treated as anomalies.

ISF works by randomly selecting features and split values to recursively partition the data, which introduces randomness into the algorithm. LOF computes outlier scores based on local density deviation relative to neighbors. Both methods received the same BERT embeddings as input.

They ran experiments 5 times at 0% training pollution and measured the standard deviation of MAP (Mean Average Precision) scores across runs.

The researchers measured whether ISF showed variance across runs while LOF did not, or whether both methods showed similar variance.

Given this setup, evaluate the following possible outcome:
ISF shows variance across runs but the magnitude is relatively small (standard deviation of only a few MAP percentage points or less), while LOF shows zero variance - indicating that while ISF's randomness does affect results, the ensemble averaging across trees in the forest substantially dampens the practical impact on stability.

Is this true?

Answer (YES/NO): NO